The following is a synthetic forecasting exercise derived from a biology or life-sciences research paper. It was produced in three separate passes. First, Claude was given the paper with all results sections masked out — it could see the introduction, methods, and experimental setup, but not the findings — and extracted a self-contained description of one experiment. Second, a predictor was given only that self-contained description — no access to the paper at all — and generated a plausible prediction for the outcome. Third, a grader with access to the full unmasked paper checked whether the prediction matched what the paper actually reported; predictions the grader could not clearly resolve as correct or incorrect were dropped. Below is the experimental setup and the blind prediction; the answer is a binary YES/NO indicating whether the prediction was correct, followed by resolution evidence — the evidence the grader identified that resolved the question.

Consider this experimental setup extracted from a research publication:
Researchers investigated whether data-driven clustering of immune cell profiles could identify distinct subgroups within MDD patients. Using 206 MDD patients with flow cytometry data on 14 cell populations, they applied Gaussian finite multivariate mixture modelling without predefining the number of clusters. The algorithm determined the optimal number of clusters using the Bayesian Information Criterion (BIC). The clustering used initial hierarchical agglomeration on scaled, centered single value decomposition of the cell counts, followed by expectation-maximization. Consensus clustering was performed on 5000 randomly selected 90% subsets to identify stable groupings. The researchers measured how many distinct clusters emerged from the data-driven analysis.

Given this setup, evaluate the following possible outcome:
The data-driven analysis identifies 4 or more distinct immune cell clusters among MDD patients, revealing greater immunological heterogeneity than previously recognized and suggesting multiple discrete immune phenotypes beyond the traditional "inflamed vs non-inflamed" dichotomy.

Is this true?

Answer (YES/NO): YES